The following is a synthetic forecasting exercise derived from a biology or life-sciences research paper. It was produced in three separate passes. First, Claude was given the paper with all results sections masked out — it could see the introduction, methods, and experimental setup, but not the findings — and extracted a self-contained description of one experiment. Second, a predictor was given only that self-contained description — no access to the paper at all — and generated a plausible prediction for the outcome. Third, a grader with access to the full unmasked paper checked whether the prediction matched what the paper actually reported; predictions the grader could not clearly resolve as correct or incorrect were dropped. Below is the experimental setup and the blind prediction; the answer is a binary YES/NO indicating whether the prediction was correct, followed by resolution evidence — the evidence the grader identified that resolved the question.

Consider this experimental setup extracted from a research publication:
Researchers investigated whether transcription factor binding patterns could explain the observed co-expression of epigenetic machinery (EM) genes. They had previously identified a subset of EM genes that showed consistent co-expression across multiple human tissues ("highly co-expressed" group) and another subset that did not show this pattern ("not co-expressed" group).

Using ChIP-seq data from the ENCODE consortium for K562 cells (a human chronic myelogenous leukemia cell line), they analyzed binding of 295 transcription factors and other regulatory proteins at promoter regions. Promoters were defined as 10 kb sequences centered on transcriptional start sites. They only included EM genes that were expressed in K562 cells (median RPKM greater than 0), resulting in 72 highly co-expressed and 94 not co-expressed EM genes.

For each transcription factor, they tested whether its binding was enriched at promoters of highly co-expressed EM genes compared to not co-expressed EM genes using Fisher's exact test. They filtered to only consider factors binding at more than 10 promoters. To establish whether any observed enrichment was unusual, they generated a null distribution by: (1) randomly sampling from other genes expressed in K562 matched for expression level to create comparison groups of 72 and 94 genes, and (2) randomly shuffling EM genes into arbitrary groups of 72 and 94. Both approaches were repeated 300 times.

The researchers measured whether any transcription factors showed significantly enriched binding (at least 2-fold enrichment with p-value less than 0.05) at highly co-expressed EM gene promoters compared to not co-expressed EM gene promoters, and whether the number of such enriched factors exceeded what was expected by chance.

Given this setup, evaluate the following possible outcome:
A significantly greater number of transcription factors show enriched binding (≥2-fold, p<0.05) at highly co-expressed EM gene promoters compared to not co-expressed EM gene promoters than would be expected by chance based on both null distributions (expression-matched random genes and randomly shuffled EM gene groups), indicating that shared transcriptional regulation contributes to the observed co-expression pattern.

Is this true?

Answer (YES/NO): YES